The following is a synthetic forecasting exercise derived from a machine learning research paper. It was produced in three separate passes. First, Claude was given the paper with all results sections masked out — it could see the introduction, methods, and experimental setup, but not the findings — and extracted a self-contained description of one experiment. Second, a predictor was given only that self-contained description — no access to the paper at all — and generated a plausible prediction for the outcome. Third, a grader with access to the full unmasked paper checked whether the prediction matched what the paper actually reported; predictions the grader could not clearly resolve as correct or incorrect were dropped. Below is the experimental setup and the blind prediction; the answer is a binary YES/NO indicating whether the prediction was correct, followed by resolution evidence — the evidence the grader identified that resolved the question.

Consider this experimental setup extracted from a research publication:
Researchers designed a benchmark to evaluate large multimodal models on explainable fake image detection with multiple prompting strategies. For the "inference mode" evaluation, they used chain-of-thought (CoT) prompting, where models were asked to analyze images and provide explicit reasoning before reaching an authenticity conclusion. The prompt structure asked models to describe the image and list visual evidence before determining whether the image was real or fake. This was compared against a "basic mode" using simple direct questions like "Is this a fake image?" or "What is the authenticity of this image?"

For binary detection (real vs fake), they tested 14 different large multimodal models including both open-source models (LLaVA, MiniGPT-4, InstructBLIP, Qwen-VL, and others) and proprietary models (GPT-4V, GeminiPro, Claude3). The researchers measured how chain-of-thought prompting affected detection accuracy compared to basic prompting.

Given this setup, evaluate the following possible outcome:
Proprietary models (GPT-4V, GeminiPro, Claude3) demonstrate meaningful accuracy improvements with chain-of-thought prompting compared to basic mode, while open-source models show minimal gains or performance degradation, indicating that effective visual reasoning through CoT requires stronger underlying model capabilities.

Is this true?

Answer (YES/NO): NO